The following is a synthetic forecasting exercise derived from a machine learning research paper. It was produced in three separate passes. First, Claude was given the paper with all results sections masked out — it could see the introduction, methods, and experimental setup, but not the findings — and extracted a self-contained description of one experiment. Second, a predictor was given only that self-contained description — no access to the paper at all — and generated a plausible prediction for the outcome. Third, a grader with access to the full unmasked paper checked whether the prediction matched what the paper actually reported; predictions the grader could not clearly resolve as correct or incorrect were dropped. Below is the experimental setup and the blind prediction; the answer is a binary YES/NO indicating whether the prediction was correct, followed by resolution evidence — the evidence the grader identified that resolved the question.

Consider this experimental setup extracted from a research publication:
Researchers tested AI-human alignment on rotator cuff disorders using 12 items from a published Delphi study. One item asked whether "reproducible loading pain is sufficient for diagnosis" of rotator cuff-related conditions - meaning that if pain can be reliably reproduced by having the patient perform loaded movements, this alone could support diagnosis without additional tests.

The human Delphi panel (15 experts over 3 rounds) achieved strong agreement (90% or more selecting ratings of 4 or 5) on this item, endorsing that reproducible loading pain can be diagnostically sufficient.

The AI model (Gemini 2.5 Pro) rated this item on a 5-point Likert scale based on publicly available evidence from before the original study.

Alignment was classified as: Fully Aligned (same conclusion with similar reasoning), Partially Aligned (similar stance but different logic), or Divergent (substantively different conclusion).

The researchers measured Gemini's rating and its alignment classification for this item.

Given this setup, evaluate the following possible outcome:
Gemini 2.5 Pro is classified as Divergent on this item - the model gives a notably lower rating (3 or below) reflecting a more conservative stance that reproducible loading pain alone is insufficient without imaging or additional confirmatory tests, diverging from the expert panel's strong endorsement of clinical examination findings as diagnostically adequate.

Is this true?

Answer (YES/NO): NO